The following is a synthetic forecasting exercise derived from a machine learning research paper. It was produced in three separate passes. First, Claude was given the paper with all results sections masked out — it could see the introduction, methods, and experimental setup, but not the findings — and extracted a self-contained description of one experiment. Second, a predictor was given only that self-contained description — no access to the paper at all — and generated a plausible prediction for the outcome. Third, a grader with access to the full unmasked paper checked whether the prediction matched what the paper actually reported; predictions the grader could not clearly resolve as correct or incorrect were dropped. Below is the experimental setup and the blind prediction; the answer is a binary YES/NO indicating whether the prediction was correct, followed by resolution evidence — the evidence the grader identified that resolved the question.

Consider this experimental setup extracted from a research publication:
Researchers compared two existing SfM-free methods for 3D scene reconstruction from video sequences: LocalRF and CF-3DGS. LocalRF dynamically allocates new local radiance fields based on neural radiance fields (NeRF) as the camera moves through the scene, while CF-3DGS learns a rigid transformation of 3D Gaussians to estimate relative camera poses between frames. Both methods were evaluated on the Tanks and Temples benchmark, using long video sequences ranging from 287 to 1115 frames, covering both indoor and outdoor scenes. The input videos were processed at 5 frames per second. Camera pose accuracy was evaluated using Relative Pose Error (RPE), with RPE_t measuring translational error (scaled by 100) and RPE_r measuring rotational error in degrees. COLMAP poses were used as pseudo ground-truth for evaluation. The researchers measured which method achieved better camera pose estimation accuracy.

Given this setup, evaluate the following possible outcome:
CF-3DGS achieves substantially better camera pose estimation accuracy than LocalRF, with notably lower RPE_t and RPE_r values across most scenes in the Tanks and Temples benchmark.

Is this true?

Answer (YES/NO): YES